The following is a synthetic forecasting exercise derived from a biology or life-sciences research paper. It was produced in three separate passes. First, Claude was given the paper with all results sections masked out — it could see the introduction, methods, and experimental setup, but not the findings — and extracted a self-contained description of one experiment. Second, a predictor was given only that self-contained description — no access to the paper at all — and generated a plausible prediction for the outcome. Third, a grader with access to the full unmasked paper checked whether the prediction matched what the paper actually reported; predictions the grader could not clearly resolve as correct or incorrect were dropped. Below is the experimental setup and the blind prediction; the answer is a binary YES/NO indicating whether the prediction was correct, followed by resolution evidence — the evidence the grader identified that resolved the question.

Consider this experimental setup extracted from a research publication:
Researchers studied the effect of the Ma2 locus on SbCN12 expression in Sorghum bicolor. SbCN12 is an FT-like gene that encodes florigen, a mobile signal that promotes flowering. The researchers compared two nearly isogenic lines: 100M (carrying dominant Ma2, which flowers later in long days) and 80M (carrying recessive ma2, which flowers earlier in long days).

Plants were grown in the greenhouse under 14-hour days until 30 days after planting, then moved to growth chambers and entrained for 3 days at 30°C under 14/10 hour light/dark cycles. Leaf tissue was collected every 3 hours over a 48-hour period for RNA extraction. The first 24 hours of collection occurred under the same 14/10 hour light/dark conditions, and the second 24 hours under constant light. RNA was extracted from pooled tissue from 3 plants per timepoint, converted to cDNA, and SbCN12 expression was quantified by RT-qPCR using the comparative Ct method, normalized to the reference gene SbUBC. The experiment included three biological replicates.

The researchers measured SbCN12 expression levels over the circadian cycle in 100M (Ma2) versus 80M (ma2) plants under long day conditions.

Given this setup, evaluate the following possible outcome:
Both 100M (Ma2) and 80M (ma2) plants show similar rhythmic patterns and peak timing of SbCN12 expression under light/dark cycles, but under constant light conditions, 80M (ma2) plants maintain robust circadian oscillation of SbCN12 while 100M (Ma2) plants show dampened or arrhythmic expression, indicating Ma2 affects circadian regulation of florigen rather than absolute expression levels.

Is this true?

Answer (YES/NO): NO